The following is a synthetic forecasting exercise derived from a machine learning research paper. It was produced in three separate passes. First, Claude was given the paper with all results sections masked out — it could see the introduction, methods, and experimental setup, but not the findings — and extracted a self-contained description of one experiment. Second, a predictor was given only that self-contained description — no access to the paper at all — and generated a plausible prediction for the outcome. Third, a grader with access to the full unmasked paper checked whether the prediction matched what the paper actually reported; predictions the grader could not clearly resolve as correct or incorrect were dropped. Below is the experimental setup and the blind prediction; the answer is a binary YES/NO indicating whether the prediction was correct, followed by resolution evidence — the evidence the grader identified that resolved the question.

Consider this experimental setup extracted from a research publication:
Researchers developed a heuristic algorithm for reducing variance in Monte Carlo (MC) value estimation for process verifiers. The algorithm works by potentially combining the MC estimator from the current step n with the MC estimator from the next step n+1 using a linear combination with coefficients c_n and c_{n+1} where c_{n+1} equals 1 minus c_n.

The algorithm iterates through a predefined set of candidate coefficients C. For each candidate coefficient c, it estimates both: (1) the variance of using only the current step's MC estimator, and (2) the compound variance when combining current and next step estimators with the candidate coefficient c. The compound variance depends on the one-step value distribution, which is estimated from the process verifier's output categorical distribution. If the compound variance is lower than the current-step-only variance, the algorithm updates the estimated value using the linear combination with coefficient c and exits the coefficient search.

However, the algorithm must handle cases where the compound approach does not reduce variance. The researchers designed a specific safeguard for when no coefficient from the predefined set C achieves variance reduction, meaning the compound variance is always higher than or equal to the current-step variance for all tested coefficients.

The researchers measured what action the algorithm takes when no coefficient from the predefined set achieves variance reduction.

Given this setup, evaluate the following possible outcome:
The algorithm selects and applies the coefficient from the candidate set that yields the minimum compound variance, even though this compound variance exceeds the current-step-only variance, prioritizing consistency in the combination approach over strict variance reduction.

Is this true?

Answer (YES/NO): NO